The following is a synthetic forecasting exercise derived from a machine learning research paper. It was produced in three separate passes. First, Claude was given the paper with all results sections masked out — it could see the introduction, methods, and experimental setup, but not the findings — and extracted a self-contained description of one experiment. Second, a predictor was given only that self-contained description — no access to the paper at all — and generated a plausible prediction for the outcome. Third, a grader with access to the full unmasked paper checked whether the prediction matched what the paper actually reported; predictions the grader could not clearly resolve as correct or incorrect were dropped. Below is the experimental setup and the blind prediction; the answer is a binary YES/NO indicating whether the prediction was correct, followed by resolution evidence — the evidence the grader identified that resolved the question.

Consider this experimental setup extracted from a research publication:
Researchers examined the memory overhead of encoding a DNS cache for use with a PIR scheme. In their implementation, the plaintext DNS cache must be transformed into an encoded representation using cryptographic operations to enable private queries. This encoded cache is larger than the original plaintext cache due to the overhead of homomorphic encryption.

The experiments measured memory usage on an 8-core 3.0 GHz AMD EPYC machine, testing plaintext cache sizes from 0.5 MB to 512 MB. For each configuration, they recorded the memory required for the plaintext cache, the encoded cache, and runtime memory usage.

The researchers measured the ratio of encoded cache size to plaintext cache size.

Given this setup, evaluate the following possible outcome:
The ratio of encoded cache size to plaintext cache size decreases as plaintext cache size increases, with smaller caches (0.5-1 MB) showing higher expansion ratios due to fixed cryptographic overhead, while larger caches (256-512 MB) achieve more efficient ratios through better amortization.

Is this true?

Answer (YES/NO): NO